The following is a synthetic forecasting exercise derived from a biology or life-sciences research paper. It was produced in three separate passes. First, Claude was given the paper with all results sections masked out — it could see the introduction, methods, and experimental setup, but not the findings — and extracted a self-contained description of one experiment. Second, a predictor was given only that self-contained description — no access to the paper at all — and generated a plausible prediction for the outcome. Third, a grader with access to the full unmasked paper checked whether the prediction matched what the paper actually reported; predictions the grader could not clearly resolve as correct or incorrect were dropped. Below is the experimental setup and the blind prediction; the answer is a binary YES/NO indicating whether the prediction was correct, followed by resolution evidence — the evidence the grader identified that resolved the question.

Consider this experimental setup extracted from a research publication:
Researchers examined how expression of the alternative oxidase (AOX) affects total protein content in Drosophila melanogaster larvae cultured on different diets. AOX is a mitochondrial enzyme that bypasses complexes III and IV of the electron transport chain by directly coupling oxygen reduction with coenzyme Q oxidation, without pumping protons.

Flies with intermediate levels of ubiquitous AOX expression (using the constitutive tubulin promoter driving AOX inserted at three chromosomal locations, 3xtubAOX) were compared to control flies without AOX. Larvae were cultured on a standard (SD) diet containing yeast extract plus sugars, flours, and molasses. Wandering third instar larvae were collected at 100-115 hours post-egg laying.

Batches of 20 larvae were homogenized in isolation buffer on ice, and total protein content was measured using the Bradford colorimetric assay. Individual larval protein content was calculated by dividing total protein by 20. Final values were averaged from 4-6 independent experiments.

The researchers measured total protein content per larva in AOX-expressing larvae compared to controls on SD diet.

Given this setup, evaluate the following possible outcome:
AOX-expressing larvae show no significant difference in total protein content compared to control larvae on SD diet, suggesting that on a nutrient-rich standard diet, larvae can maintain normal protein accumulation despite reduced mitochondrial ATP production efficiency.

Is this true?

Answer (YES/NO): NO